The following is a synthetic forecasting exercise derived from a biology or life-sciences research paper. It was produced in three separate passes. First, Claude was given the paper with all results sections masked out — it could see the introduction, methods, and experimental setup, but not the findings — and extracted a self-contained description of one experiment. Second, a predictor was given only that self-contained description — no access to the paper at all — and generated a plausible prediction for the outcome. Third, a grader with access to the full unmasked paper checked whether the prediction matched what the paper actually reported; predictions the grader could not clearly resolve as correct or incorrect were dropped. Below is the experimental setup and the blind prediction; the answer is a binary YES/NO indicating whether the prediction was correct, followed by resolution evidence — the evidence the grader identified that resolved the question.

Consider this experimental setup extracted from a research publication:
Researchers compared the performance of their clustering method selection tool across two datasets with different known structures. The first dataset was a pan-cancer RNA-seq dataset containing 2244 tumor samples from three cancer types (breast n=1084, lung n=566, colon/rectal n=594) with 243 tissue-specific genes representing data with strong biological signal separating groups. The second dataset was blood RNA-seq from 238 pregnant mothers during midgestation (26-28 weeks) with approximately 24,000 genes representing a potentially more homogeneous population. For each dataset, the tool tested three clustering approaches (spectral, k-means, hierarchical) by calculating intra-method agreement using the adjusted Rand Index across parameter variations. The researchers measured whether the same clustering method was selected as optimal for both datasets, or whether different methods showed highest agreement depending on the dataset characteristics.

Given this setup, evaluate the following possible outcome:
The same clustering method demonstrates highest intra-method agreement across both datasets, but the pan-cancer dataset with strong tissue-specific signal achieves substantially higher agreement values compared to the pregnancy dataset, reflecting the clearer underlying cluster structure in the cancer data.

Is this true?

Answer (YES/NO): NO